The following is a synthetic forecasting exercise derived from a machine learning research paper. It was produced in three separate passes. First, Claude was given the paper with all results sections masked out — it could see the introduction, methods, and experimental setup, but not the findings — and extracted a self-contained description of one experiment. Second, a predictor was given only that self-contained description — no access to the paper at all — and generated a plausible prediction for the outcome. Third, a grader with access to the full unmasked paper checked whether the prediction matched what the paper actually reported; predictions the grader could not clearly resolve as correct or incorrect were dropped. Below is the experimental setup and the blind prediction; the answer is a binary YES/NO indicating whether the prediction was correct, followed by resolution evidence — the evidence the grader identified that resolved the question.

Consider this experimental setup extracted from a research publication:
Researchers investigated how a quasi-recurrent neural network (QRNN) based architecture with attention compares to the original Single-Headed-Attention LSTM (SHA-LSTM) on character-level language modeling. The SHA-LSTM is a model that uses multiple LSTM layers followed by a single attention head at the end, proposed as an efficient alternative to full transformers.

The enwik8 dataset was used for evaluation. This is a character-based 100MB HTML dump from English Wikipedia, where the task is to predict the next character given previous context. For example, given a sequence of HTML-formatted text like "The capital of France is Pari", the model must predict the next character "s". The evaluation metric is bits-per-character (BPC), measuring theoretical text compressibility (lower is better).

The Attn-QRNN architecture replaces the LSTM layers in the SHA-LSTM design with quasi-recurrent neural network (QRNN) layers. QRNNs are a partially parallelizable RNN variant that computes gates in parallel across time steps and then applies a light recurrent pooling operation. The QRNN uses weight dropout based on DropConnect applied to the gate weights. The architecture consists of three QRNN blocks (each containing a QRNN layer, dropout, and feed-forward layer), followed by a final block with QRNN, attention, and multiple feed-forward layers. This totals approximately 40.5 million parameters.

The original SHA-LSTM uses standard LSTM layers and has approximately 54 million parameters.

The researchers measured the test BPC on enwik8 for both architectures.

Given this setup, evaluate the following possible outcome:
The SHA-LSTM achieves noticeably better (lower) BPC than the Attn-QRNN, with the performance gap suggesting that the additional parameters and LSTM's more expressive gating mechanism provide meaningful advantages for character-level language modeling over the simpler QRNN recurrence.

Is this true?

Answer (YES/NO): NO